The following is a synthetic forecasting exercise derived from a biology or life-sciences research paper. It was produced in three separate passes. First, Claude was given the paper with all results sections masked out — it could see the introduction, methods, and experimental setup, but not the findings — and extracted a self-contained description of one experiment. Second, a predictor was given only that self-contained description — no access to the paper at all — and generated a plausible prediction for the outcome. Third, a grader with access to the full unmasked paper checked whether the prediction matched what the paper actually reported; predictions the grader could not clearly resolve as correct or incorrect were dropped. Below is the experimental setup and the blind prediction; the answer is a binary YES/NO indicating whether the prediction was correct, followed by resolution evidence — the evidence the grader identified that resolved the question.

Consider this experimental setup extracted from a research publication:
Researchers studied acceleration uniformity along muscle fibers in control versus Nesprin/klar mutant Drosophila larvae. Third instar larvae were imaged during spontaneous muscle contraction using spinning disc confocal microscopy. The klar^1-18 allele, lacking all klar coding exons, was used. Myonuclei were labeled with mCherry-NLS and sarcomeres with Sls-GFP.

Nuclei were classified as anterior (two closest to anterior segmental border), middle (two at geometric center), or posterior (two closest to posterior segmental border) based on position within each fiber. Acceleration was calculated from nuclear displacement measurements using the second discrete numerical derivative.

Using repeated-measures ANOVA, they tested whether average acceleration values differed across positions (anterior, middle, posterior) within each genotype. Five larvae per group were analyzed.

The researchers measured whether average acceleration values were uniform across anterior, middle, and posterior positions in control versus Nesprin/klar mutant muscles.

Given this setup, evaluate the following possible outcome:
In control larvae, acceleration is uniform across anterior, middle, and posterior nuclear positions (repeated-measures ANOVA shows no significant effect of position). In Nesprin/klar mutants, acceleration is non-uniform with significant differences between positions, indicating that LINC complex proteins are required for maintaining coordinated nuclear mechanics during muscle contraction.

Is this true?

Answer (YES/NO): YES